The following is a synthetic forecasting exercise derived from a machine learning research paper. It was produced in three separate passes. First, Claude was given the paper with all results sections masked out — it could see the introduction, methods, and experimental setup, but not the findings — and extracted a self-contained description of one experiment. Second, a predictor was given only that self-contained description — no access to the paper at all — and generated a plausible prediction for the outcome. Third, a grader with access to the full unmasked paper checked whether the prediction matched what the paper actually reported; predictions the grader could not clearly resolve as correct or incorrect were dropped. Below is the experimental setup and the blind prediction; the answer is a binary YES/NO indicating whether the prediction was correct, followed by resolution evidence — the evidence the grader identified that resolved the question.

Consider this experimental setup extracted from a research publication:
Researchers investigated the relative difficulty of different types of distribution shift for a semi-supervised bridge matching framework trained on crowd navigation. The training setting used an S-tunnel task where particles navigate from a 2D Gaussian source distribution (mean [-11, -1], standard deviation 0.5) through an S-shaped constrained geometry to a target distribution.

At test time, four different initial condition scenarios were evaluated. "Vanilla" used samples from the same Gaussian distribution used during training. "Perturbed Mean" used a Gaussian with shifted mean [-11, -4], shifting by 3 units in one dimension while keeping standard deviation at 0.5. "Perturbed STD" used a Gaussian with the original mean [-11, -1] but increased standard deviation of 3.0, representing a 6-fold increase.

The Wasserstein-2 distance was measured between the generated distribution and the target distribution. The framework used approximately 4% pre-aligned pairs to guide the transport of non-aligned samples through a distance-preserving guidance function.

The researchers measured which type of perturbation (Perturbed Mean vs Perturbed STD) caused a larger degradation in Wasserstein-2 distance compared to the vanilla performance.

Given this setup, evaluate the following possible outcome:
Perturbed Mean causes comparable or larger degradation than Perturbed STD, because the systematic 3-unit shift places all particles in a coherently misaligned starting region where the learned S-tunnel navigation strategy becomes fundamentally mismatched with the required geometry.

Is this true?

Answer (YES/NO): YES